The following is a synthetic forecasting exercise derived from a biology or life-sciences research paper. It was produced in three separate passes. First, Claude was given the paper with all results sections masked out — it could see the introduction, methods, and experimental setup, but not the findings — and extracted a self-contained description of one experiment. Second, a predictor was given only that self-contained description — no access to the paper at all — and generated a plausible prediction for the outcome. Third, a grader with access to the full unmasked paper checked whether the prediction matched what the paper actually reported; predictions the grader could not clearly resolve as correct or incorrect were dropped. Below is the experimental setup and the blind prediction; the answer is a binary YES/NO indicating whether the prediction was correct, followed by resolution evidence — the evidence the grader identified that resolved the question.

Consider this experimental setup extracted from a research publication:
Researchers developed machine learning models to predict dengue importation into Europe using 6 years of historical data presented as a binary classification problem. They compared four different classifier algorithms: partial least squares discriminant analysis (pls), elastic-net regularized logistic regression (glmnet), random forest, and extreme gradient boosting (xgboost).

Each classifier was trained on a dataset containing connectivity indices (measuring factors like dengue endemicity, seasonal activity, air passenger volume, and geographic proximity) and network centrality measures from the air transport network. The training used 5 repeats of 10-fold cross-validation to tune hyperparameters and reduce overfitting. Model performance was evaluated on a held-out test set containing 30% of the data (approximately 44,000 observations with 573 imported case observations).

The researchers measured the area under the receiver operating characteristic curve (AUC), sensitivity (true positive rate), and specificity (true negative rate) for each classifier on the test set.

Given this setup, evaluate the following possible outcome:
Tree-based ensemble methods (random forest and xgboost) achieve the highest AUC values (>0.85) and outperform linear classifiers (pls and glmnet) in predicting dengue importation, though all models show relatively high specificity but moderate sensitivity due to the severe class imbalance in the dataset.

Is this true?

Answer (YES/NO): NO